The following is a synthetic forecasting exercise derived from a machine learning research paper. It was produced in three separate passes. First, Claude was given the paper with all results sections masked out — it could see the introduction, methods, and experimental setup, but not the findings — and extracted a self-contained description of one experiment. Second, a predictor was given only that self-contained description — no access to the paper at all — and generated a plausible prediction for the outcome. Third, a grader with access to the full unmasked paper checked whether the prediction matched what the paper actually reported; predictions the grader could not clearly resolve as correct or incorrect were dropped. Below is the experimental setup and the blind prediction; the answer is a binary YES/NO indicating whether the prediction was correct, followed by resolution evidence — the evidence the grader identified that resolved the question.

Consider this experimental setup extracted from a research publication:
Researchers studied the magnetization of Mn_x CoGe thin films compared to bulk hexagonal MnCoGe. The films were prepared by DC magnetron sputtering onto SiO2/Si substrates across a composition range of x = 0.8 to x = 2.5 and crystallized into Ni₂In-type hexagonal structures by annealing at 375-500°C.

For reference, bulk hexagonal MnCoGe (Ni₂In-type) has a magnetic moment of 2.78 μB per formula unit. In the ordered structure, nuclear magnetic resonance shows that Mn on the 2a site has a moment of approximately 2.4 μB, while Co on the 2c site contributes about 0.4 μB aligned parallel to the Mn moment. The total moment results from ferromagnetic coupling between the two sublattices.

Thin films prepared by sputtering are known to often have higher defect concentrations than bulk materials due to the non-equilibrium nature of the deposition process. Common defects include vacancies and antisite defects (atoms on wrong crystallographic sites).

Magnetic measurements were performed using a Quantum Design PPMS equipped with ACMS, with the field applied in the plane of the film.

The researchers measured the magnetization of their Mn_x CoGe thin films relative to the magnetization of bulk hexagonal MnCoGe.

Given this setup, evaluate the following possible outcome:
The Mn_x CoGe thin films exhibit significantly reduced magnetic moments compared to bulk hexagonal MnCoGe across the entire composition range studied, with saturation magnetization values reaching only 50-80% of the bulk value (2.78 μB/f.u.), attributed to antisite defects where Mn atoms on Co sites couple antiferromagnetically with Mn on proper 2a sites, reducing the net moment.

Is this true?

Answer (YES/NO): YES